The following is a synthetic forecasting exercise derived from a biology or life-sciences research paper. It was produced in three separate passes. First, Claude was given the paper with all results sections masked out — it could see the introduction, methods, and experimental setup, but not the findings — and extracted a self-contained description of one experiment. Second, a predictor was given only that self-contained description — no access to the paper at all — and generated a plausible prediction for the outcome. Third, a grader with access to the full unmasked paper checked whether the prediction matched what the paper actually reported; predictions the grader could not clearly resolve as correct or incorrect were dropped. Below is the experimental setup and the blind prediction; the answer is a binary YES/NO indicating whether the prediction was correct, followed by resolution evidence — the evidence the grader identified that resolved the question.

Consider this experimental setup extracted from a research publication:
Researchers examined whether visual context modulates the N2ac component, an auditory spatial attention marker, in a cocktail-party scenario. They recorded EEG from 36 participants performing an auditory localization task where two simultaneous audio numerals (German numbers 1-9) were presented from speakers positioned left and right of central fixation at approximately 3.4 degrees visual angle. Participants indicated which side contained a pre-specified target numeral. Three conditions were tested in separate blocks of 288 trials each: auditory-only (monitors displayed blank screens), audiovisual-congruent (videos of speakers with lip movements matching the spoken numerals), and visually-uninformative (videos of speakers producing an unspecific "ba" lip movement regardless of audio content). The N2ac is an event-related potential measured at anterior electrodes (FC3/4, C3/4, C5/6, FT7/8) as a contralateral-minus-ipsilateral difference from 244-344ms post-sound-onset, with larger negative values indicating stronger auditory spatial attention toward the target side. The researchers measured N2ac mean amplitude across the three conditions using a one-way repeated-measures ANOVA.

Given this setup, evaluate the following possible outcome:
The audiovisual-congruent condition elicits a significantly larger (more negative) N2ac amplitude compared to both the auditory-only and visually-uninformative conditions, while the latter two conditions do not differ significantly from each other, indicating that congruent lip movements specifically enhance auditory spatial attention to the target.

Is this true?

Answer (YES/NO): NO